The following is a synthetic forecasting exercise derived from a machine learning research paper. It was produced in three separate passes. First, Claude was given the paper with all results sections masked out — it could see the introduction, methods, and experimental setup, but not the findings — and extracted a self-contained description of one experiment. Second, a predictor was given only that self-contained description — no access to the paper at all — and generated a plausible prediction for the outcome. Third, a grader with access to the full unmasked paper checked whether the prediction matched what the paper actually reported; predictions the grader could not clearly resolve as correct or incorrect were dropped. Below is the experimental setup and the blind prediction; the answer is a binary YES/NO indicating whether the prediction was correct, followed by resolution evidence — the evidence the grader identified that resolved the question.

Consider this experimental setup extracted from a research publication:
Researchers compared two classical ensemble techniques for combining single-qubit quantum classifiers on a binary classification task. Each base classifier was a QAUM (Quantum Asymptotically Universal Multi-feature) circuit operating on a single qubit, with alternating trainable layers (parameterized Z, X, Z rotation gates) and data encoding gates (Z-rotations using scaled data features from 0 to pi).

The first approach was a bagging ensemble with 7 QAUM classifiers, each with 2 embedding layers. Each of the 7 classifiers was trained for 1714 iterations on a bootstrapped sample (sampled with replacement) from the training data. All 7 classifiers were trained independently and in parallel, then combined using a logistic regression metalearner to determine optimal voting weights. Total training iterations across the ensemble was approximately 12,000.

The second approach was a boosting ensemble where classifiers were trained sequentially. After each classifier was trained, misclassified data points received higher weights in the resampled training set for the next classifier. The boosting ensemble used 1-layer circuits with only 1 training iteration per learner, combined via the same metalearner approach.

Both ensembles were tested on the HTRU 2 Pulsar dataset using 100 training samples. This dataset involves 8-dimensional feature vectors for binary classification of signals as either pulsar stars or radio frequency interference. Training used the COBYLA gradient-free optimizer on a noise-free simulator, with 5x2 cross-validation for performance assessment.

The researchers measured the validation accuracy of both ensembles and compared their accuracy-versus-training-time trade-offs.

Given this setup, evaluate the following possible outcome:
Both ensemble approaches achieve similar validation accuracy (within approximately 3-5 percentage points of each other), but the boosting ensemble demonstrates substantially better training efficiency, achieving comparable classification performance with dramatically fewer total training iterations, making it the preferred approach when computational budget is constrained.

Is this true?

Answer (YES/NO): NO